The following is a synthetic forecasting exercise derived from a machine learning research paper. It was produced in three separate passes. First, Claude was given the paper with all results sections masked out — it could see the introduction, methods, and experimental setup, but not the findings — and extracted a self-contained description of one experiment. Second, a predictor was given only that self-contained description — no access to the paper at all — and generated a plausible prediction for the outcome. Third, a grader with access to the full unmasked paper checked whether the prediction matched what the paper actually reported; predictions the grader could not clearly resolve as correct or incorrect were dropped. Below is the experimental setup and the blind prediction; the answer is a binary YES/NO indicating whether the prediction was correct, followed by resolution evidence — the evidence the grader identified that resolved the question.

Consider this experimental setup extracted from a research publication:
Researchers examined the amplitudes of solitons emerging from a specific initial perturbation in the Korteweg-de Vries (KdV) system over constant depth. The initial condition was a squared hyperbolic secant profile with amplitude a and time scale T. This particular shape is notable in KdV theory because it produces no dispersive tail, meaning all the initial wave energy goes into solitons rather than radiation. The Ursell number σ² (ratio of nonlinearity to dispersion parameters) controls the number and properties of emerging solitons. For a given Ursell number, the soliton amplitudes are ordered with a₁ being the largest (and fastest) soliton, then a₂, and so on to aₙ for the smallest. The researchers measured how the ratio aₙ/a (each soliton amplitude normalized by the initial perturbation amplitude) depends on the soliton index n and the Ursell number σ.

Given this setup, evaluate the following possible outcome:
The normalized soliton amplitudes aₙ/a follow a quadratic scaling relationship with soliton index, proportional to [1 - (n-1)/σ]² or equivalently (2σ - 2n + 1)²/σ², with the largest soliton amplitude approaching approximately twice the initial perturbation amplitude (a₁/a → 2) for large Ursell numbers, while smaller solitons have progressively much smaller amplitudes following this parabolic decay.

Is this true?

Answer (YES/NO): NO